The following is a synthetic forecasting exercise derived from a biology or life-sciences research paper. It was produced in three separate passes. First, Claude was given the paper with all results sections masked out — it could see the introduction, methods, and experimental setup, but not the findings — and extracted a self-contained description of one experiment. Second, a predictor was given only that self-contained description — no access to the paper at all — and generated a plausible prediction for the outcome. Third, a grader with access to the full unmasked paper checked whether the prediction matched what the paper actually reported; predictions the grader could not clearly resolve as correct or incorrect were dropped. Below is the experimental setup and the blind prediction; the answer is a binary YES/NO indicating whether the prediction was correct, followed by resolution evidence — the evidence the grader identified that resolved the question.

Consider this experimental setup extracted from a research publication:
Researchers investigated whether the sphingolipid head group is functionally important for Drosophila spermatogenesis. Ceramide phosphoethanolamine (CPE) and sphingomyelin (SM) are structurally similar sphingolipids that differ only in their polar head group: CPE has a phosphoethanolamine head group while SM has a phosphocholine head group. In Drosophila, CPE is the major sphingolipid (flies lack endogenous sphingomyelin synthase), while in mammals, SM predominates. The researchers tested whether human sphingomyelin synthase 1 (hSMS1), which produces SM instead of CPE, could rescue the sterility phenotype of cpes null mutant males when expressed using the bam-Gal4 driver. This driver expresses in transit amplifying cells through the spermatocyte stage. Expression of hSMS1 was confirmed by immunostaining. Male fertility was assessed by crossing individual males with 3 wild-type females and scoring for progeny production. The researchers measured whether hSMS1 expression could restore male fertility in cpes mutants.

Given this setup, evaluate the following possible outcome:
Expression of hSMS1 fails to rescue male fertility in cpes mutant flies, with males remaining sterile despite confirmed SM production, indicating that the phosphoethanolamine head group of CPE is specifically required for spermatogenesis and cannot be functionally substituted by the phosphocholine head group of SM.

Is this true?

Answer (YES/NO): YES